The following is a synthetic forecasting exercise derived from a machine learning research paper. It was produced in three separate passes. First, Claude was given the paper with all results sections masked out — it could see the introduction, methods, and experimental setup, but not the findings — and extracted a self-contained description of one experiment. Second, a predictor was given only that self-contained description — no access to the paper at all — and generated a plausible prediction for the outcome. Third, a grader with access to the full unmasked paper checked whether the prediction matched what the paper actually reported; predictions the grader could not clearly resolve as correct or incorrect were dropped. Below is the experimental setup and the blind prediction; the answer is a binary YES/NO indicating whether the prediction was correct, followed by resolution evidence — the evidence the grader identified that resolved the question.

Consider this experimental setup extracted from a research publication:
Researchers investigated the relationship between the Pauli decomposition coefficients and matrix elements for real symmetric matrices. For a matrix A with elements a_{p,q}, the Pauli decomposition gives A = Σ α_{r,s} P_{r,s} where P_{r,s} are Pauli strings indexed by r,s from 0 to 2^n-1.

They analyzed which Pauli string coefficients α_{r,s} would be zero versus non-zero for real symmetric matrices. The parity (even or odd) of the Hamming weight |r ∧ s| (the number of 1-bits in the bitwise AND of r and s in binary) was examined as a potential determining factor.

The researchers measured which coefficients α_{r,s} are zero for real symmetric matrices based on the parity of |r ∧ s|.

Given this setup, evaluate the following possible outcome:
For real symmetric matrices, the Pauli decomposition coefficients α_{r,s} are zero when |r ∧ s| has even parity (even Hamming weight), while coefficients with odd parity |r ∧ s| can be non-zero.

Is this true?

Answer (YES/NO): NO